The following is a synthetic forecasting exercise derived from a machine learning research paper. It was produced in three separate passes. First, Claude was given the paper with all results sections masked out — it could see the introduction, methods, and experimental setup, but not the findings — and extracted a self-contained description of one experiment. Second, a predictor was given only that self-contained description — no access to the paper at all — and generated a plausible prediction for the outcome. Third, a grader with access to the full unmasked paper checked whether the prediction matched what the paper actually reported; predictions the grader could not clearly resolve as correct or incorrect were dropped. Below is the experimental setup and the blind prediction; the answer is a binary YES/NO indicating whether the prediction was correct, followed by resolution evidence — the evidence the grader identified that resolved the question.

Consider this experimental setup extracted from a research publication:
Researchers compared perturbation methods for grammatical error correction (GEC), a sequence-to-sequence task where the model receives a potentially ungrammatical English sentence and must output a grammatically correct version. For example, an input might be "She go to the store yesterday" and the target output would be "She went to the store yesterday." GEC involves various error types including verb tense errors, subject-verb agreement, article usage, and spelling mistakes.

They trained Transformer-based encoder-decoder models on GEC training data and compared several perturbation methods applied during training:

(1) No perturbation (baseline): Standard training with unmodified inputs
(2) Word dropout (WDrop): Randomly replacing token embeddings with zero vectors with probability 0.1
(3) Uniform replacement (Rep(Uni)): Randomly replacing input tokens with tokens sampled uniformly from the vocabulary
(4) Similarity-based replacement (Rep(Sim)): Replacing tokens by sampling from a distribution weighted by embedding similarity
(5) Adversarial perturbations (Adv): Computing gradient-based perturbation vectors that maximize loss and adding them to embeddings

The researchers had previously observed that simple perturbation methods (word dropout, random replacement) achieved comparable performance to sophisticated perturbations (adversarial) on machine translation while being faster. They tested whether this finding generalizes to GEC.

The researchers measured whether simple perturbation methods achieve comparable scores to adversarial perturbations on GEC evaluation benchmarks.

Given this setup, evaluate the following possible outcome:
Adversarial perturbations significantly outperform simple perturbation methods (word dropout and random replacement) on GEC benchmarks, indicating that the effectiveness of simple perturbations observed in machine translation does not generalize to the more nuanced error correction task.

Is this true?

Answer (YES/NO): NO